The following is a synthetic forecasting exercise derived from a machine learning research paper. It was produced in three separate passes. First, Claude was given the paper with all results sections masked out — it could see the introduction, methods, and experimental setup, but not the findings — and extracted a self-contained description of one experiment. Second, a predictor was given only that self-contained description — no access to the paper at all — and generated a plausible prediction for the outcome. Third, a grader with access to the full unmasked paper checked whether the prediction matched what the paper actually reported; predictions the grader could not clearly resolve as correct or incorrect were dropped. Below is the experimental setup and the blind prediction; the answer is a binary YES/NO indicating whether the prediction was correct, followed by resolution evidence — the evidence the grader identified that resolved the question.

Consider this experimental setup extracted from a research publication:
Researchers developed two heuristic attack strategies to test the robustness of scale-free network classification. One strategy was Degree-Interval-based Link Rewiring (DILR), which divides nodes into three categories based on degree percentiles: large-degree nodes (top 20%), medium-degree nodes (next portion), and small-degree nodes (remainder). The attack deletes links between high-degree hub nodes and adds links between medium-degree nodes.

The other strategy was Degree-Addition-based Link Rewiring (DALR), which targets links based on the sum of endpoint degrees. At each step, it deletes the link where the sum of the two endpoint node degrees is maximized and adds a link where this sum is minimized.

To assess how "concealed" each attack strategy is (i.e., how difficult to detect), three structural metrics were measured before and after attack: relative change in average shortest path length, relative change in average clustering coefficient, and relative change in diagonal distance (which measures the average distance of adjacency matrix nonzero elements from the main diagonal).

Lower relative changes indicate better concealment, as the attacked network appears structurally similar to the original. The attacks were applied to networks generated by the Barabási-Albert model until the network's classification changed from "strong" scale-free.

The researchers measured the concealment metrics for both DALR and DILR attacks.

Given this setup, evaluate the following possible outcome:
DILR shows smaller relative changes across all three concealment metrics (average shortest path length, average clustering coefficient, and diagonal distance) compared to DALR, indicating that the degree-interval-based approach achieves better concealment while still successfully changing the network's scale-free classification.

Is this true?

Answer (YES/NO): NO